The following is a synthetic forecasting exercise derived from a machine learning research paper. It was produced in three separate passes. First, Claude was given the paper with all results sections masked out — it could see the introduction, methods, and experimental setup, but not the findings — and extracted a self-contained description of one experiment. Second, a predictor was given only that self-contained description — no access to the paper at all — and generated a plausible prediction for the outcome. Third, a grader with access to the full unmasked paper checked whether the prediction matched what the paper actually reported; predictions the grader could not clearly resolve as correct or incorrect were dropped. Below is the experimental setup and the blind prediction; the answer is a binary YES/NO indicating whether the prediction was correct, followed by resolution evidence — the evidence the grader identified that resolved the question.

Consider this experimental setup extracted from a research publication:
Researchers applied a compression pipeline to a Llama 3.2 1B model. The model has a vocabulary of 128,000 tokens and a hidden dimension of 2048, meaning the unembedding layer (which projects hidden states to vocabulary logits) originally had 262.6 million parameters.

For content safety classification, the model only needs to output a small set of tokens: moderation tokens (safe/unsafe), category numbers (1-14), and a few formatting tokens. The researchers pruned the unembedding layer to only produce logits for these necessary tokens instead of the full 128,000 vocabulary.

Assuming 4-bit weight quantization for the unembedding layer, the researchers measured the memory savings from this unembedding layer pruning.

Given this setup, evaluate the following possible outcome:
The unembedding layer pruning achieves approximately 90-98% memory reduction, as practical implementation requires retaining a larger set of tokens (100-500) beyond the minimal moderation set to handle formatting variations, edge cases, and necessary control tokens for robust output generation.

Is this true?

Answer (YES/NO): NO